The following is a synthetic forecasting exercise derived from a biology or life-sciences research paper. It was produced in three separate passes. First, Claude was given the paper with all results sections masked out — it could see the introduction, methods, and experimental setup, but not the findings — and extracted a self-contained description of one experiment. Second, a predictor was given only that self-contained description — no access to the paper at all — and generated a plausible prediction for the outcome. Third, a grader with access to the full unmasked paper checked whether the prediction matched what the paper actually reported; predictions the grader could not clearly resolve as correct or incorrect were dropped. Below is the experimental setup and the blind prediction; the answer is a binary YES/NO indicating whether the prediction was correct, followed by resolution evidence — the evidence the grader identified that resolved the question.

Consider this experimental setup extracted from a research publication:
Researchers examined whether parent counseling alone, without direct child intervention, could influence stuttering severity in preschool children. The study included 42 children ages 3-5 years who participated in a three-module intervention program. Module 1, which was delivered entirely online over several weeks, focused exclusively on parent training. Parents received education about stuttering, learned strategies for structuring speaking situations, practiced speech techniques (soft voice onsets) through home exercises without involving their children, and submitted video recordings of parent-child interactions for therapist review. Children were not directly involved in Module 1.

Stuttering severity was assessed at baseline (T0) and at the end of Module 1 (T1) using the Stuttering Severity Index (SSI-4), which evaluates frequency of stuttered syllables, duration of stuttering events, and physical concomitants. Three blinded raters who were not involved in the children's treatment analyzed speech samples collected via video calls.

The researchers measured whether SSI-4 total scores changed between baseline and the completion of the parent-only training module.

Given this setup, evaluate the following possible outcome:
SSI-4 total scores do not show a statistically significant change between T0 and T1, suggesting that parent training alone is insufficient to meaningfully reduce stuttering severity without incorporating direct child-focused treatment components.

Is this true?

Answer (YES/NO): YES